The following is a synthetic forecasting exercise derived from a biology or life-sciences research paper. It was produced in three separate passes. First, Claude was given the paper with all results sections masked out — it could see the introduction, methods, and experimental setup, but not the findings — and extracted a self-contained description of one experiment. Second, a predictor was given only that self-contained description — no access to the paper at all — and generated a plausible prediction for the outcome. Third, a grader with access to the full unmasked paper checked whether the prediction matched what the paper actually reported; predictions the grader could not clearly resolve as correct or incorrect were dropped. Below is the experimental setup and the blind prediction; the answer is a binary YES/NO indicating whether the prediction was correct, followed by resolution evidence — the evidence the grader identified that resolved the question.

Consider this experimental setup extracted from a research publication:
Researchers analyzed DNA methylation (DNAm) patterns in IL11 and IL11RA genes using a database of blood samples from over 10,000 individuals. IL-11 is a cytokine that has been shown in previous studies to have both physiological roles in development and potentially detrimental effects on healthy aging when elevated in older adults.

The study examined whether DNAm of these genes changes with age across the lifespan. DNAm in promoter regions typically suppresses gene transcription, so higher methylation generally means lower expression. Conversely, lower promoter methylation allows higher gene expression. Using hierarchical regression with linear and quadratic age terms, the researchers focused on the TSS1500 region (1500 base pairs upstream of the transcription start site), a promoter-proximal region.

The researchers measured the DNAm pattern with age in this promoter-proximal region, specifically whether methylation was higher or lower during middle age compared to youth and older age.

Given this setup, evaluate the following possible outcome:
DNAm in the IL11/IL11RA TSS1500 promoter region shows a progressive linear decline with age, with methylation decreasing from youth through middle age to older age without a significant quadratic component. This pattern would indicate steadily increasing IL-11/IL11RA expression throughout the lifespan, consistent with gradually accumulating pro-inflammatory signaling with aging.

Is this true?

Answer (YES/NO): NO